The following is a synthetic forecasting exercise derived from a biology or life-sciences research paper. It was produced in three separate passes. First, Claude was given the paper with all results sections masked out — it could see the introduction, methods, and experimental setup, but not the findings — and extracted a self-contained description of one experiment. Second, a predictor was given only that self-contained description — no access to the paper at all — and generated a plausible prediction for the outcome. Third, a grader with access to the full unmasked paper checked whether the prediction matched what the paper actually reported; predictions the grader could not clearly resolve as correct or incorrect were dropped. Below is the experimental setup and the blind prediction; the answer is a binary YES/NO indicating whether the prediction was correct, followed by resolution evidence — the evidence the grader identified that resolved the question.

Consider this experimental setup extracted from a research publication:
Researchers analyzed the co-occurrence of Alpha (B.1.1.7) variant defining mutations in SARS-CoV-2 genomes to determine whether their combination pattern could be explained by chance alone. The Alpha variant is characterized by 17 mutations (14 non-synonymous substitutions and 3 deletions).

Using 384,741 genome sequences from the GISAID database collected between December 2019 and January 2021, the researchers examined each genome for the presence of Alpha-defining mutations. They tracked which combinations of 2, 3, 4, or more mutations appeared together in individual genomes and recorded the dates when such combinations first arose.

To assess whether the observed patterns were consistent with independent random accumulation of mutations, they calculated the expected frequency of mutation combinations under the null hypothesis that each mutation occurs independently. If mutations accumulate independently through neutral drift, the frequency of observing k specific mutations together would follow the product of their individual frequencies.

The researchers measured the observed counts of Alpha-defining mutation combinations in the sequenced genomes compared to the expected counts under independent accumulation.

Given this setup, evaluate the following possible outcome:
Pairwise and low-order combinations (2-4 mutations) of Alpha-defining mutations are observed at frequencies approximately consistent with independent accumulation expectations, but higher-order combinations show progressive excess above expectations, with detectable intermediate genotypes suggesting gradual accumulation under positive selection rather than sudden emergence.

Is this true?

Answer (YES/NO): NO